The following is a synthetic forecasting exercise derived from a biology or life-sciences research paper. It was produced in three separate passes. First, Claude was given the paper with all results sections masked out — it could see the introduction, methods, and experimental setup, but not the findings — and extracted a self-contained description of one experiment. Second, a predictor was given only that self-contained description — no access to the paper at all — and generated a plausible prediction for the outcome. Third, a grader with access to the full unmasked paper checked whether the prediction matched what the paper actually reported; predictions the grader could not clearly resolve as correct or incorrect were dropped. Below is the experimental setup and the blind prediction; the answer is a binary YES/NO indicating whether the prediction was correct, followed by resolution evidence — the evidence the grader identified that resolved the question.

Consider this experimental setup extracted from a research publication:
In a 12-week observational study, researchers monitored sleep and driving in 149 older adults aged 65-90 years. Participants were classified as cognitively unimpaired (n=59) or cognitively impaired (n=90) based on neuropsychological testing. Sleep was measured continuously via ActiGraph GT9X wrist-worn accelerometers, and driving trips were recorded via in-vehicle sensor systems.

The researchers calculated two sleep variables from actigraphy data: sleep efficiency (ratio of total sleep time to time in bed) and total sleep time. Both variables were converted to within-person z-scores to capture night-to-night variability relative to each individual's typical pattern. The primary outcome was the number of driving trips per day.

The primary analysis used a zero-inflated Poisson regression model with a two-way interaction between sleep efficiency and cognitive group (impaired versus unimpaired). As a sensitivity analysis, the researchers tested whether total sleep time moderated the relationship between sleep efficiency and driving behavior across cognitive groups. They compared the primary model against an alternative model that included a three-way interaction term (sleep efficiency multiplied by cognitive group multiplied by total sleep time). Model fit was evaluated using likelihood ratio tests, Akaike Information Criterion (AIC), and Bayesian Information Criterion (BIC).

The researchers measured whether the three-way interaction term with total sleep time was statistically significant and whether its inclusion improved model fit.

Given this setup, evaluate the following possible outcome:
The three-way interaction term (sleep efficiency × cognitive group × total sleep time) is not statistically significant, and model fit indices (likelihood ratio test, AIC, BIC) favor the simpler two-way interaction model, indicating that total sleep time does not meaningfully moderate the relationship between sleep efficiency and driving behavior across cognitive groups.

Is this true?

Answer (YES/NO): NO